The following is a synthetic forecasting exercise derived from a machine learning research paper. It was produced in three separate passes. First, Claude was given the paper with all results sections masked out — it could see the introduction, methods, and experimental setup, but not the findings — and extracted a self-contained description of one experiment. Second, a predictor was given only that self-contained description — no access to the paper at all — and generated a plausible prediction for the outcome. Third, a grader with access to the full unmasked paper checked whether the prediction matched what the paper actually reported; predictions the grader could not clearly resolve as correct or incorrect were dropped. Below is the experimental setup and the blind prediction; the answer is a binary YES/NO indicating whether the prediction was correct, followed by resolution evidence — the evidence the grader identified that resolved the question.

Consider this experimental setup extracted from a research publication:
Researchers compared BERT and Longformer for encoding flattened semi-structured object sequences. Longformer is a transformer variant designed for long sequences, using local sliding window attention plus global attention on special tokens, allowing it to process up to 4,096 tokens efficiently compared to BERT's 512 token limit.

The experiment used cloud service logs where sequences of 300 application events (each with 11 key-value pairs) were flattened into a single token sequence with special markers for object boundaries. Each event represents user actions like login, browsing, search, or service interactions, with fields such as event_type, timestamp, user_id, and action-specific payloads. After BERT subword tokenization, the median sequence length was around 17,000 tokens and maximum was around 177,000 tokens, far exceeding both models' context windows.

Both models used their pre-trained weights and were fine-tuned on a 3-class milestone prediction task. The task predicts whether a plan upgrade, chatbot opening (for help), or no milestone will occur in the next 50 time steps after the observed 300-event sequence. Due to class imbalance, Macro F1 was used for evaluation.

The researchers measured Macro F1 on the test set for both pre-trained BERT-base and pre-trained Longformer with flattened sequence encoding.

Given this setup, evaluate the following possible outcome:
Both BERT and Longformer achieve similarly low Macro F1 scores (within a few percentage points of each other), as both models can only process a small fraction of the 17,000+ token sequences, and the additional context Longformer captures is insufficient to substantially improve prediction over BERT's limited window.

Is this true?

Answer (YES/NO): NO